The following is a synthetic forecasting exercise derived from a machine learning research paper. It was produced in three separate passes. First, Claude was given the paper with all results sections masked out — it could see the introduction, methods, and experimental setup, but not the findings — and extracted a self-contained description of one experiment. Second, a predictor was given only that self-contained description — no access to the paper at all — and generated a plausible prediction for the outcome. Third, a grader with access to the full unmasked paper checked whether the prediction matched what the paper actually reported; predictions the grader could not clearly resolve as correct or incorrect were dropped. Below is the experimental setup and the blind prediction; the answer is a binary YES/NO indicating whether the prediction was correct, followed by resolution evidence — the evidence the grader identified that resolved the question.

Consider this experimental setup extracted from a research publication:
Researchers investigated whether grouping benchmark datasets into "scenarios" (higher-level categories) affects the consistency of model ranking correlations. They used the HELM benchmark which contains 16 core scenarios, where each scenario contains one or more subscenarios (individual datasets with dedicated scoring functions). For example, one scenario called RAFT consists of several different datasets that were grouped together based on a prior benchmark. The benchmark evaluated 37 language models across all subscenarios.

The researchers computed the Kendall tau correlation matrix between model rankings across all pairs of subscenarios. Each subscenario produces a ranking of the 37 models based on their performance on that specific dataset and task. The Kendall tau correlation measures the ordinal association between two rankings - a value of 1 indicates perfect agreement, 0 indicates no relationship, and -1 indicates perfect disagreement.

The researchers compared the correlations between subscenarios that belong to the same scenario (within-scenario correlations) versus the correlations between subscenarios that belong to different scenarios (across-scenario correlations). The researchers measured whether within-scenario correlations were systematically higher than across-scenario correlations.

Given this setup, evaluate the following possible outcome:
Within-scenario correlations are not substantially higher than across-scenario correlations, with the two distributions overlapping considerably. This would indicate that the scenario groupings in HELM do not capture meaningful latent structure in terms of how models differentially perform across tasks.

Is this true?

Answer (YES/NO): YES